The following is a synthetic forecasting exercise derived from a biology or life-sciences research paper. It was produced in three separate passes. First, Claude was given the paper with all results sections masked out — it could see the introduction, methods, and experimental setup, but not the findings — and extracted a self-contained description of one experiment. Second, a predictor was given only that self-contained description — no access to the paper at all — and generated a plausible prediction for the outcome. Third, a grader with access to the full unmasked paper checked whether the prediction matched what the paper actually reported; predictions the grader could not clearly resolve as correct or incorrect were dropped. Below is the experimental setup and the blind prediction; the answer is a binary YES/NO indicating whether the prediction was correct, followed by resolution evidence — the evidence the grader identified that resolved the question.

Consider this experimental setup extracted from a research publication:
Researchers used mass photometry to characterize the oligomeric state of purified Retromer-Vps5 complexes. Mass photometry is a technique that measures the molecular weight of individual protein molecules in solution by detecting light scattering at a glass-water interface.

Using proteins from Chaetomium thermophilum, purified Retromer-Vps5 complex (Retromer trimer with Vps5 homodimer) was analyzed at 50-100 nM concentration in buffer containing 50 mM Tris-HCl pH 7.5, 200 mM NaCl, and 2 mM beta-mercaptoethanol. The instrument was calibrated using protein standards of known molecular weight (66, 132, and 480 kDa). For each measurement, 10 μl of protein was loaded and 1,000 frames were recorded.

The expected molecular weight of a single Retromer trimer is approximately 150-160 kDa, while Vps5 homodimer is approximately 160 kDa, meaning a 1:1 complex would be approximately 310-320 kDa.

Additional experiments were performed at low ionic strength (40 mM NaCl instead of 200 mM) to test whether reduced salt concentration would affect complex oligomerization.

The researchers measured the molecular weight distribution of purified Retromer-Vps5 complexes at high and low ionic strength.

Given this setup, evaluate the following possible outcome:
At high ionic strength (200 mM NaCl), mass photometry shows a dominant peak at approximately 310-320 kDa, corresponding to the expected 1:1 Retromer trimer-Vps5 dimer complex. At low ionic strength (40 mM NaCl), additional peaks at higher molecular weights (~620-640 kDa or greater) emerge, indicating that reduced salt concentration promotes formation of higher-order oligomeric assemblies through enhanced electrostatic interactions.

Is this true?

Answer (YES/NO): NO